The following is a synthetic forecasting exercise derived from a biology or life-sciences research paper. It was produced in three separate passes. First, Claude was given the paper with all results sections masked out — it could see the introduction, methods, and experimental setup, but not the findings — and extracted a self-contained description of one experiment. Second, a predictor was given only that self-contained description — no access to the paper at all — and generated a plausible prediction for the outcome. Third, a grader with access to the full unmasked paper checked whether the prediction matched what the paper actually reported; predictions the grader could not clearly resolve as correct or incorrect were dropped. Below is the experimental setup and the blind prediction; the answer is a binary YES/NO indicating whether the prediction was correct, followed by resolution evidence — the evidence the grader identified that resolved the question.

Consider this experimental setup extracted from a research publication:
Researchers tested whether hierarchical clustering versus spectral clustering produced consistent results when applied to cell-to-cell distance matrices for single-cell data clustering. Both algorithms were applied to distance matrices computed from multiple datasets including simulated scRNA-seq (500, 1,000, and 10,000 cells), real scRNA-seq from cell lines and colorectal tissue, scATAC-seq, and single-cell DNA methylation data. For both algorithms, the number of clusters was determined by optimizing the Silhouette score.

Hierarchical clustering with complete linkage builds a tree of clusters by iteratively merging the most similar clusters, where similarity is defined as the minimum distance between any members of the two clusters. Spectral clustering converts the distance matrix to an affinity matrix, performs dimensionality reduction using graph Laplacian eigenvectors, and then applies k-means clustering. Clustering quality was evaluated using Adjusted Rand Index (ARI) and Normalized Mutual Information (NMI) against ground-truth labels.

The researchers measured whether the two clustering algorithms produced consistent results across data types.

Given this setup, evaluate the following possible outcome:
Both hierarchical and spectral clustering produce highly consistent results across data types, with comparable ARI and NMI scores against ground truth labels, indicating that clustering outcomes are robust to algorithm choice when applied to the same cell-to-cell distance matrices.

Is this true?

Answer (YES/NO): NO